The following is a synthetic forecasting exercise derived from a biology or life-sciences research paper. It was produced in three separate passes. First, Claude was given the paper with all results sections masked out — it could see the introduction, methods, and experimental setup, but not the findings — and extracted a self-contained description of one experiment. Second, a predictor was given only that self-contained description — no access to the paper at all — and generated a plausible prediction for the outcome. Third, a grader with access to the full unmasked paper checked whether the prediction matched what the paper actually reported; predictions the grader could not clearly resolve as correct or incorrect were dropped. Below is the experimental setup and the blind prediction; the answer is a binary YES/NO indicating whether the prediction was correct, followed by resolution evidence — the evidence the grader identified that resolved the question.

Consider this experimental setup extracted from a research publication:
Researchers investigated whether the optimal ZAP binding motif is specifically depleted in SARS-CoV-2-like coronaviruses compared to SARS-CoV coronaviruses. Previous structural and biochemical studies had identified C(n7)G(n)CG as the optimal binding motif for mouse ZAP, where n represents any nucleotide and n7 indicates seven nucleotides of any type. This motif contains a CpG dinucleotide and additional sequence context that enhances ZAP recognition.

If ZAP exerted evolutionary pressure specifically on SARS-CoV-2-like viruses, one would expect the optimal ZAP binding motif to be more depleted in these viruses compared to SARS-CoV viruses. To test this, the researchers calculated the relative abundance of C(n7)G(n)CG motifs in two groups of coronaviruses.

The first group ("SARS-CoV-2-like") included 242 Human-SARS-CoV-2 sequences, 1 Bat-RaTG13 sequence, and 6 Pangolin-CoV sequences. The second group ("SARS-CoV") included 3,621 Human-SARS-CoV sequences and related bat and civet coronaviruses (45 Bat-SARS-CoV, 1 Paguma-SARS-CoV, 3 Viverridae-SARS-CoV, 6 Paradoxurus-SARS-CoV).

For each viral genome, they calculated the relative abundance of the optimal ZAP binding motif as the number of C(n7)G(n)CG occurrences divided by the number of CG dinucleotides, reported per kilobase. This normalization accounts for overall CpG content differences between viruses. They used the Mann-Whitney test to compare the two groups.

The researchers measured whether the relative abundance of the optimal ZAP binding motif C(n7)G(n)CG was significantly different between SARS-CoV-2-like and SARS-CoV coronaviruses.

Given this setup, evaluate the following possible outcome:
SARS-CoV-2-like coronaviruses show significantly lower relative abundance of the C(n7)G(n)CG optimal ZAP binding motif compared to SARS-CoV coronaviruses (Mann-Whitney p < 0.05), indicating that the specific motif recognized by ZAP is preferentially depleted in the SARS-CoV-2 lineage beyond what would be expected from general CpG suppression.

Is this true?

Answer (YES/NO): NO